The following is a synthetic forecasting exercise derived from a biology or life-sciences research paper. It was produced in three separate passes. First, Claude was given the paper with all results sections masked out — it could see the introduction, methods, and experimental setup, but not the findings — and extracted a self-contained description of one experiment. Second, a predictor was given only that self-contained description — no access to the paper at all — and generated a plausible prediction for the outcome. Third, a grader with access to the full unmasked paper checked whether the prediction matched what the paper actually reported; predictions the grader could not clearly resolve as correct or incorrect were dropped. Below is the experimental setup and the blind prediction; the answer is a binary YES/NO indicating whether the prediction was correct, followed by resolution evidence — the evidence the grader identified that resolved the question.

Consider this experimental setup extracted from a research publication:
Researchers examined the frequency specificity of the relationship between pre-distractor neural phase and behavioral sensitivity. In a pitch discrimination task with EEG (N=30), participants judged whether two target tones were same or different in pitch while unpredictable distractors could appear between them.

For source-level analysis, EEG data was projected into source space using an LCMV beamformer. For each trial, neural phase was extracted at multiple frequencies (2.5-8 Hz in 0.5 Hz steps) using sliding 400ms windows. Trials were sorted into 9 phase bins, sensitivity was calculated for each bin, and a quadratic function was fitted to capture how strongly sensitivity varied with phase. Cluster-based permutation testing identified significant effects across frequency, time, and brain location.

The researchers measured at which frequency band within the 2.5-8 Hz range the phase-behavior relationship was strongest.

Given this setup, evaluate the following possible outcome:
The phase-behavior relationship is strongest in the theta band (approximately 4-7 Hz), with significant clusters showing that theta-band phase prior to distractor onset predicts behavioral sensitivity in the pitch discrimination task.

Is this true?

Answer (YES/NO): NO